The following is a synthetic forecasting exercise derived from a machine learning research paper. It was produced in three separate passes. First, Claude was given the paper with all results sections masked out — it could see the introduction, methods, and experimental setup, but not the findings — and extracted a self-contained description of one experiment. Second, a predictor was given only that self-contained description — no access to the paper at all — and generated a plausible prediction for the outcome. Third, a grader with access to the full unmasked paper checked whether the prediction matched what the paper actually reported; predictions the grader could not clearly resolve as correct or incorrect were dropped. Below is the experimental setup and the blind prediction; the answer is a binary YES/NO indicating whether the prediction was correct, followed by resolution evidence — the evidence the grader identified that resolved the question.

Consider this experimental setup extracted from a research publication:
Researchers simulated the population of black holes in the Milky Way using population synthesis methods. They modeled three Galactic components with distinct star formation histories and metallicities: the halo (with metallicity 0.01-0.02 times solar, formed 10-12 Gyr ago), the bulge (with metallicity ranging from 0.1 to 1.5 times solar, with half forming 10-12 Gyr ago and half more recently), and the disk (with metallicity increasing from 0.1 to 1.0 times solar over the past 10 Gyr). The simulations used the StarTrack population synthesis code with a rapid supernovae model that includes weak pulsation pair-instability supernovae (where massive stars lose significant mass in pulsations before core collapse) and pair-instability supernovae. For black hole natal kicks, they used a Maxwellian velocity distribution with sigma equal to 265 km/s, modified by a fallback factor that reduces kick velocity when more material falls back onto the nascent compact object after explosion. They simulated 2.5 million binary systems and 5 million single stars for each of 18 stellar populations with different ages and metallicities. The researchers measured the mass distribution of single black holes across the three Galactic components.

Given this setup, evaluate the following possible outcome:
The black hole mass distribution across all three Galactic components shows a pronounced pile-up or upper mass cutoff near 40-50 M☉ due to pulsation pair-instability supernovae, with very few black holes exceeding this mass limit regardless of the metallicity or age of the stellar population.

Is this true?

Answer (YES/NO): NO